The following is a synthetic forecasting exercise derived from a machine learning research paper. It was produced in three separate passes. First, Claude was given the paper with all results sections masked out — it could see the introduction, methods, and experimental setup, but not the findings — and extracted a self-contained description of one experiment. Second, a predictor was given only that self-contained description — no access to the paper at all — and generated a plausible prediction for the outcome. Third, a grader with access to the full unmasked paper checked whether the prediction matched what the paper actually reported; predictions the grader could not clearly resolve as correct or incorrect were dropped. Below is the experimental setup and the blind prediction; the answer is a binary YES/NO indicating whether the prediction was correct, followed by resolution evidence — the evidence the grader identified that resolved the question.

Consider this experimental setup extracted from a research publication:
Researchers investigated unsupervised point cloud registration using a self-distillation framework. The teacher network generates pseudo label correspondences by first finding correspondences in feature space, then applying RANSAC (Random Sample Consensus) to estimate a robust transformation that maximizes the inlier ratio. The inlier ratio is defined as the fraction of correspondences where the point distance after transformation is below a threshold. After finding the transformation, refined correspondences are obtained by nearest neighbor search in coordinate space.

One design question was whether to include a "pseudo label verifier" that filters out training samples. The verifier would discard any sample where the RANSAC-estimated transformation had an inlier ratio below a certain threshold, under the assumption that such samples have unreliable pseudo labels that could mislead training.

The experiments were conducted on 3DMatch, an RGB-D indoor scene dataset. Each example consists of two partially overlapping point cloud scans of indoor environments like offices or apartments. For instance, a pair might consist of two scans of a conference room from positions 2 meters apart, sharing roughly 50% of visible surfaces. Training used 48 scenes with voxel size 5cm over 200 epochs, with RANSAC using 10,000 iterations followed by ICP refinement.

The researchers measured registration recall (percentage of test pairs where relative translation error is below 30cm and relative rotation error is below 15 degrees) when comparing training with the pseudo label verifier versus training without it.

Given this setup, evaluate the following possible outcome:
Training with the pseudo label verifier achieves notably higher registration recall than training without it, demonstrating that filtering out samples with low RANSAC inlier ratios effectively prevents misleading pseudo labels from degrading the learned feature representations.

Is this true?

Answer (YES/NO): NO